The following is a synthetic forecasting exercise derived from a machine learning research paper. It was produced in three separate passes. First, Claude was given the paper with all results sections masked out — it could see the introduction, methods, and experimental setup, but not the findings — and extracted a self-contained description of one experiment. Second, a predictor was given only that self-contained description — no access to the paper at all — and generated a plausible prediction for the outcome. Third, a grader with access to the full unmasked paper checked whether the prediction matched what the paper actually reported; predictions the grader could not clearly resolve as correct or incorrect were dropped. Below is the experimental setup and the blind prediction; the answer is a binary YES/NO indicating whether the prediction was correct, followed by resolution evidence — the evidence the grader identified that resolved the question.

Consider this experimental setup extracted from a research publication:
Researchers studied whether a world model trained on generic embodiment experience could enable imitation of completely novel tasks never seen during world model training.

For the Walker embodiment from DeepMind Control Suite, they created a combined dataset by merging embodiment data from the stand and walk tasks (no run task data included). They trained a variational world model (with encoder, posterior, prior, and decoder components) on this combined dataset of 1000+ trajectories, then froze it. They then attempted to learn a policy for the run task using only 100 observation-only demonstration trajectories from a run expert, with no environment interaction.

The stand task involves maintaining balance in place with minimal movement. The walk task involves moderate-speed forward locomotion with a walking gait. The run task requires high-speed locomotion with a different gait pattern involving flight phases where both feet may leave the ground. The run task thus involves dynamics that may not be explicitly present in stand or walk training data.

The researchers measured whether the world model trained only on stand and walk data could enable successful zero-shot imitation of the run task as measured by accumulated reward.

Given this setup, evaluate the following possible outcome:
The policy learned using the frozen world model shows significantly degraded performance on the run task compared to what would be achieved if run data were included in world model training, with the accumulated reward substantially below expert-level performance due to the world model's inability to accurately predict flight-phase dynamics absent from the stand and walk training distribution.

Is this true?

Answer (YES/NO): NO